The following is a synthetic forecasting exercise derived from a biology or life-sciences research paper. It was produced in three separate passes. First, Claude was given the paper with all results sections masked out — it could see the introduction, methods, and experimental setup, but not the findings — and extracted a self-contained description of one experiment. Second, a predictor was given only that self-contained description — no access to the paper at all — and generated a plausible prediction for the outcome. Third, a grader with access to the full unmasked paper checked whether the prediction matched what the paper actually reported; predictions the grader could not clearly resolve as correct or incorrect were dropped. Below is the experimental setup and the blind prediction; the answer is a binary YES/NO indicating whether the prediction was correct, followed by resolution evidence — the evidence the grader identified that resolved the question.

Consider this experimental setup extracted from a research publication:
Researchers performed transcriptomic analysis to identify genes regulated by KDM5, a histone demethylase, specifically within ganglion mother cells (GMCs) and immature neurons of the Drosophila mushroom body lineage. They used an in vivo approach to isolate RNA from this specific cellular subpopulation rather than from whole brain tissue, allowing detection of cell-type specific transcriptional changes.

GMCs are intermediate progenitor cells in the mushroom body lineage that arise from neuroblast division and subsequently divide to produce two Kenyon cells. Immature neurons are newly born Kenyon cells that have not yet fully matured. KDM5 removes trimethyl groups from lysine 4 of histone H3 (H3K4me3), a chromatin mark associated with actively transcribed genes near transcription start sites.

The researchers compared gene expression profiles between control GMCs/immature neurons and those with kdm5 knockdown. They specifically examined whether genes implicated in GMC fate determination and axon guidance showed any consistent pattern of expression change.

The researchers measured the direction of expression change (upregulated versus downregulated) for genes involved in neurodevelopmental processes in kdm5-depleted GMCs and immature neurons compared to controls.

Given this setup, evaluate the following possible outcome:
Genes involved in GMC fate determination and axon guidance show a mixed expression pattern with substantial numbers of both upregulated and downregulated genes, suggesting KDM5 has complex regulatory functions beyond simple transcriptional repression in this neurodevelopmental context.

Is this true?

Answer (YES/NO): NO